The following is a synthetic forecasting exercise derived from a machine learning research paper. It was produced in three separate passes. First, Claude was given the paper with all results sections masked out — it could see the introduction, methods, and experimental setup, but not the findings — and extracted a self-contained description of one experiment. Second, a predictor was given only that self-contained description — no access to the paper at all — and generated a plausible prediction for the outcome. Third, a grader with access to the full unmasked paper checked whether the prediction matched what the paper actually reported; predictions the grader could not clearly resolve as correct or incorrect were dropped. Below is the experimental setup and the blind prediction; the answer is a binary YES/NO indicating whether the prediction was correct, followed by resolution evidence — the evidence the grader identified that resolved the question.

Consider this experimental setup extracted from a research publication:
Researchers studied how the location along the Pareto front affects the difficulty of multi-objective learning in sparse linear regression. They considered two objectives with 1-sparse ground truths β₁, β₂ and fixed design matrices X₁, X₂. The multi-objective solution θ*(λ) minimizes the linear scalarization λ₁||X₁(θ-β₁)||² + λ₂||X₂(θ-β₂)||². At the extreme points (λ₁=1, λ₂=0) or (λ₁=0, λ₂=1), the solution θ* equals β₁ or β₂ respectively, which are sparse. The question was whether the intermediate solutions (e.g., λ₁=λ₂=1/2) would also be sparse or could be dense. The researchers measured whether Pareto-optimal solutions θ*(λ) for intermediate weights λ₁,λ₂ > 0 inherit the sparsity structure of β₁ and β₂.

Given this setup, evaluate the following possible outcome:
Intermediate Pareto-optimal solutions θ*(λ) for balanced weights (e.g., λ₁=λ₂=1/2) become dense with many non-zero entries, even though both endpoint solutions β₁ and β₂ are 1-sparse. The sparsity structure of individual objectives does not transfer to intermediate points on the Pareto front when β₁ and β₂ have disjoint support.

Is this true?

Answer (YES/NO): NO